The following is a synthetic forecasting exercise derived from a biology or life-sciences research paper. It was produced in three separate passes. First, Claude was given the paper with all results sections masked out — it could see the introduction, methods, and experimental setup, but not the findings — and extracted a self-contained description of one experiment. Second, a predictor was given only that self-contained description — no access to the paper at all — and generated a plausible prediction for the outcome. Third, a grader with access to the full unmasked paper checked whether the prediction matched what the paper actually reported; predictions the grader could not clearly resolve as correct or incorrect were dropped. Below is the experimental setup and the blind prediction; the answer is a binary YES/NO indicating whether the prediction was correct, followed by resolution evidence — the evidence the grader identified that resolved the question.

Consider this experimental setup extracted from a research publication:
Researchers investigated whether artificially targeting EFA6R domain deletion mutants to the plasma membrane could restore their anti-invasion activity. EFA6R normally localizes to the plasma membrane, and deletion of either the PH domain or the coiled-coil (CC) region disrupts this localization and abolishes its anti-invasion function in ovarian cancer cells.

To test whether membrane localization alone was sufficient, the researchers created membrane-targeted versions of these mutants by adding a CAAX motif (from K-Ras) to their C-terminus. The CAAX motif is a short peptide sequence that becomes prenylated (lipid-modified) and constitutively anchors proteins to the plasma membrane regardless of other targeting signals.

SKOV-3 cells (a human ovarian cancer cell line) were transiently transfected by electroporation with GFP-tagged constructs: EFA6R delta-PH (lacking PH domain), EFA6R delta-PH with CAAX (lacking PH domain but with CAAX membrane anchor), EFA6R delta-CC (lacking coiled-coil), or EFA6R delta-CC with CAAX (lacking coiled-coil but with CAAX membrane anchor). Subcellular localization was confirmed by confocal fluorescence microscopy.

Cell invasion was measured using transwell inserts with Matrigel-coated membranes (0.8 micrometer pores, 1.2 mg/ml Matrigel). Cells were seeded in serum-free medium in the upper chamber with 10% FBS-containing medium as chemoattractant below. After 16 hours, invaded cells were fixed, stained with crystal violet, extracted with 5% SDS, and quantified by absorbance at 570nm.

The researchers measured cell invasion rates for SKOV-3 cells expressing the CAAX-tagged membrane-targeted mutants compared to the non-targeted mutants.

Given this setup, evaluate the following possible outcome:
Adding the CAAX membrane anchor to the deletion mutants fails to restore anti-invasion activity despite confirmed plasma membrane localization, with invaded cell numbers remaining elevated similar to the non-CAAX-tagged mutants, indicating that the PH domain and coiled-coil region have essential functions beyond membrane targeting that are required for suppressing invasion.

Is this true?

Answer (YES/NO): NO